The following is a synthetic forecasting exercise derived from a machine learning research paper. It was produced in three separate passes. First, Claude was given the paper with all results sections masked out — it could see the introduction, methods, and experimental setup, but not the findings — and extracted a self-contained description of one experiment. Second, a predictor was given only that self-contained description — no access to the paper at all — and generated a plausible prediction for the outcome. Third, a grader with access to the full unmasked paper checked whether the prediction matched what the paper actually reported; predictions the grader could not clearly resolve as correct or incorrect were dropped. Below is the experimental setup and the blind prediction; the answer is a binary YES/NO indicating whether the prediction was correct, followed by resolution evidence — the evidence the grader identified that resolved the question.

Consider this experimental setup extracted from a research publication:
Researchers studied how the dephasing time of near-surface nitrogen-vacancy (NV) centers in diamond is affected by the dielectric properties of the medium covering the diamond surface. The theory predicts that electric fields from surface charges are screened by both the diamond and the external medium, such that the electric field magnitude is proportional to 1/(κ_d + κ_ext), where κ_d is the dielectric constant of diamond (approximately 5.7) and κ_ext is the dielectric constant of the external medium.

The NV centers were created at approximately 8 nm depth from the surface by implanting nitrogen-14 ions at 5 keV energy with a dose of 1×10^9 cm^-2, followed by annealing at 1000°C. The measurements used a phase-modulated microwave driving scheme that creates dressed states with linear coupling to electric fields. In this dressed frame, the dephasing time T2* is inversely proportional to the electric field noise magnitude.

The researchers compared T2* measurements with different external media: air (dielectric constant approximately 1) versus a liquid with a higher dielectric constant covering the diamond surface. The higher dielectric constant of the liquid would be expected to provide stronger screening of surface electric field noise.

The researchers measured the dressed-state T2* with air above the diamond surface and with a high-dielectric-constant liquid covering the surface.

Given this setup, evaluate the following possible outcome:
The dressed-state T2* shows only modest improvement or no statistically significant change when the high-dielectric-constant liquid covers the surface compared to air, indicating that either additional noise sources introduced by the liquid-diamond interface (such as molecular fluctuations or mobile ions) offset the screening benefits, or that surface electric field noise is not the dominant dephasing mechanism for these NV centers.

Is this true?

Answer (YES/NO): NO